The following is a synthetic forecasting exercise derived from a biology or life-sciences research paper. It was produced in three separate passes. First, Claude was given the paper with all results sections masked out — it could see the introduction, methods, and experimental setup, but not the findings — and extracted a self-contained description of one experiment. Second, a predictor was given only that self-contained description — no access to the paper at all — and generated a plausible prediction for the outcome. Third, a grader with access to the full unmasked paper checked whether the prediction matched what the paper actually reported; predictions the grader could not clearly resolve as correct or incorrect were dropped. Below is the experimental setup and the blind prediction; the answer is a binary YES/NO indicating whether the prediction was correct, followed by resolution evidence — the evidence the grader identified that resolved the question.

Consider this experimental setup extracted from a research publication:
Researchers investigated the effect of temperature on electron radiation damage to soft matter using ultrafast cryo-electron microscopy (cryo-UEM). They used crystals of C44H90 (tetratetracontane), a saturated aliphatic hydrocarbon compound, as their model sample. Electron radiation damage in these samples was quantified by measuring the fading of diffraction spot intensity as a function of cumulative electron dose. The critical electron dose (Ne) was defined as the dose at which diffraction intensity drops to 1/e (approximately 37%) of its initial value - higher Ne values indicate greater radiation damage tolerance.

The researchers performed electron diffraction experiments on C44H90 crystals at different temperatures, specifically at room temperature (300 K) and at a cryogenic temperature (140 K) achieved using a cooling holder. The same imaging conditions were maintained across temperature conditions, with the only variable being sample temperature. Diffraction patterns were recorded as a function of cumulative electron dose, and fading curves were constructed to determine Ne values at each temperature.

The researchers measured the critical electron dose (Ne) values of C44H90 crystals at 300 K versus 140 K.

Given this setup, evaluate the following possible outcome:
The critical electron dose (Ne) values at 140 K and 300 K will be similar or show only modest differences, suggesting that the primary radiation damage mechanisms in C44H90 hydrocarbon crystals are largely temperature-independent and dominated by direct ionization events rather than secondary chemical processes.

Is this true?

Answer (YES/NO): NO